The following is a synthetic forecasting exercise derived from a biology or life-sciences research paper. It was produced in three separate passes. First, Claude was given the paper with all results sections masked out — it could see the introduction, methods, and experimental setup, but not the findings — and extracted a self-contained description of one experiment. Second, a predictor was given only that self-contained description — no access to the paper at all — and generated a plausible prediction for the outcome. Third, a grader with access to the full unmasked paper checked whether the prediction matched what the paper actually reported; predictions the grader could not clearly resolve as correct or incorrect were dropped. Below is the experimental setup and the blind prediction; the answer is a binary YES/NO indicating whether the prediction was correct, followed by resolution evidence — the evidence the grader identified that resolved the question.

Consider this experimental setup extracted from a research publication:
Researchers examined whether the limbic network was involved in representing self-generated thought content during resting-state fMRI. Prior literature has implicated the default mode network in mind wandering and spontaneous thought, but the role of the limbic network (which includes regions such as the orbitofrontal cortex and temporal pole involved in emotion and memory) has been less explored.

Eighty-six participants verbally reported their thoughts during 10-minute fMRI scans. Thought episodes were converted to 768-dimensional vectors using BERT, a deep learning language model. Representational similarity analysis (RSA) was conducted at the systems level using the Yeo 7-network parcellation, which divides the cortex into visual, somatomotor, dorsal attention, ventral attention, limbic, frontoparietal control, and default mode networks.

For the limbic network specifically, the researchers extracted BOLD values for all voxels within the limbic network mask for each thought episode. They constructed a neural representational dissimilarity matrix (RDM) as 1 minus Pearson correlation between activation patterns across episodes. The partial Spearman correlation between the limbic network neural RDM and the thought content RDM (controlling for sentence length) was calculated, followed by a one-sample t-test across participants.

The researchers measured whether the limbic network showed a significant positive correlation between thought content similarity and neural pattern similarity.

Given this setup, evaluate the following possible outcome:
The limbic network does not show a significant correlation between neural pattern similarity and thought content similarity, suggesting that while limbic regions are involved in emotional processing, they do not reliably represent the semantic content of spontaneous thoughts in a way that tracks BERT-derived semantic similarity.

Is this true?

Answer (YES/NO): NO